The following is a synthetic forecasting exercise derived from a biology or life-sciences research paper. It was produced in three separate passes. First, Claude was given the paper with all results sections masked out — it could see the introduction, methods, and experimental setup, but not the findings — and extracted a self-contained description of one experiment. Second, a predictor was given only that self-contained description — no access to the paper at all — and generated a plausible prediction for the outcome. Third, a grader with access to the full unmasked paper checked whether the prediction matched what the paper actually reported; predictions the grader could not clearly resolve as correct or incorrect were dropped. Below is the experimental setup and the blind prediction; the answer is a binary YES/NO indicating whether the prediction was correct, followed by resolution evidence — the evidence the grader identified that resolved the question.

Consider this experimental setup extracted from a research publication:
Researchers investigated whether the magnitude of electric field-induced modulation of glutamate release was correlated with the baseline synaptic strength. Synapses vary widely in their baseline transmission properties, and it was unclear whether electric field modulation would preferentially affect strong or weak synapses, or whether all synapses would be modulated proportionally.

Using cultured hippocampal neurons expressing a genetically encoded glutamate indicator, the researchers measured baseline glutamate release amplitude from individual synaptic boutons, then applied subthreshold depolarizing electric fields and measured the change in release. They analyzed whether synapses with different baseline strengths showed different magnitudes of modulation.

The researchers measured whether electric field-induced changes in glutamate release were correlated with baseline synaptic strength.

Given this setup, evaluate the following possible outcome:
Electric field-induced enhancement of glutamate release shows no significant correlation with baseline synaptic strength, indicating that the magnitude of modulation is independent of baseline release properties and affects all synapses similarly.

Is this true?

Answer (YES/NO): YES